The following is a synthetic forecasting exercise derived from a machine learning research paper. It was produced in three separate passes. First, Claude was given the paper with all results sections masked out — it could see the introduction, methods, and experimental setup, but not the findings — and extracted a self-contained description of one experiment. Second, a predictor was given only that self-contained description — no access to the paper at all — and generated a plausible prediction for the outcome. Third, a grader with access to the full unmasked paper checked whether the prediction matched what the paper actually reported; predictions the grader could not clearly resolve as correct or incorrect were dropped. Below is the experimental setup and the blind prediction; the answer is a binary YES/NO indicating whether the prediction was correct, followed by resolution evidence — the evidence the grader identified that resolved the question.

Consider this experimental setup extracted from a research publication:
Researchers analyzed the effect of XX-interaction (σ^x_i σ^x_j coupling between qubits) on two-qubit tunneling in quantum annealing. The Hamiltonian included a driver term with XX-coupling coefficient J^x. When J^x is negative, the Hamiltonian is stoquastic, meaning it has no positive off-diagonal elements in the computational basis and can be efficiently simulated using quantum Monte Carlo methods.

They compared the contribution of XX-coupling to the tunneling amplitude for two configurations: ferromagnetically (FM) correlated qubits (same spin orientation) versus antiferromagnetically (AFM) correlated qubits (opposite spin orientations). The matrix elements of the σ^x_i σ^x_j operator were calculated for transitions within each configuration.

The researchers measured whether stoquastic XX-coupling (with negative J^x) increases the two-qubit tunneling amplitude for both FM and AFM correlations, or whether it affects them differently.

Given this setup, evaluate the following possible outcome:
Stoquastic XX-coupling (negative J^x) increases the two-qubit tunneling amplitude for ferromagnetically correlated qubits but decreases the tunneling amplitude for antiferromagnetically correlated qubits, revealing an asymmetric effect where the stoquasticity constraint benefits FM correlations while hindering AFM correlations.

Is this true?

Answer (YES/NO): NO